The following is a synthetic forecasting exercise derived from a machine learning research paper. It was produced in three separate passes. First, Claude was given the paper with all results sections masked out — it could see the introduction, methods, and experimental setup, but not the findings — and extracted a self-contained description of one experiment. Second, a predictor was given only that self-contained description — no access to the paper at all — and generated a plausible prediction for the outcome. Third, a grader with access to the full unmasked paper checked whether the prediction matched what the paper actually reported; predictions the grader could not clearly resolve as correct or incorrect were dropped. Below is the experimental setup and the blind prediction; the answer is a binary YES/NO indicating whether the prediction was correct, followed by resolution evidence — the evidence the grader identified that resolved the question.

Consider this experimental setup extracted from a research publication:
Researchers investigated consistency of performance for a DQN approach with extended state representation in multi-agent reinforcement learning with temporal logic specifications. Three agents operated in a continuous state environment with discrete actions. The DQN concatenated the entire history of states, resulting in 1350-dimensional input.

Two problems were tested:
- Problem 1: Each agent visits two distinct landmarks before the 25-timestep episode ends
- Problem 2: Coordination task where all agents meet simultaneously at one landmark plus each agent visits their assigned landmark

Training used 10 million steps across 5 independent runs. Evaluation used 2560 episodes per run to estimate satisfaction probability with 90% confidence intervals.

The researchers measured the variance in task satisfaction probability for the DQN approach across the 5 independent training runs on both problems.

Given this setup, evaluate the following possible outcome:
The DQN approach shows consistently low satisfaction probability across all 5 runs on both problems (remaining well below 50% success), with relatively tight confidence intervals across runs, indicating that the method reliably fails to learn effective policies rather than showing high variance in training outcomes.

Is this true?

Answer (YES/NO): YES